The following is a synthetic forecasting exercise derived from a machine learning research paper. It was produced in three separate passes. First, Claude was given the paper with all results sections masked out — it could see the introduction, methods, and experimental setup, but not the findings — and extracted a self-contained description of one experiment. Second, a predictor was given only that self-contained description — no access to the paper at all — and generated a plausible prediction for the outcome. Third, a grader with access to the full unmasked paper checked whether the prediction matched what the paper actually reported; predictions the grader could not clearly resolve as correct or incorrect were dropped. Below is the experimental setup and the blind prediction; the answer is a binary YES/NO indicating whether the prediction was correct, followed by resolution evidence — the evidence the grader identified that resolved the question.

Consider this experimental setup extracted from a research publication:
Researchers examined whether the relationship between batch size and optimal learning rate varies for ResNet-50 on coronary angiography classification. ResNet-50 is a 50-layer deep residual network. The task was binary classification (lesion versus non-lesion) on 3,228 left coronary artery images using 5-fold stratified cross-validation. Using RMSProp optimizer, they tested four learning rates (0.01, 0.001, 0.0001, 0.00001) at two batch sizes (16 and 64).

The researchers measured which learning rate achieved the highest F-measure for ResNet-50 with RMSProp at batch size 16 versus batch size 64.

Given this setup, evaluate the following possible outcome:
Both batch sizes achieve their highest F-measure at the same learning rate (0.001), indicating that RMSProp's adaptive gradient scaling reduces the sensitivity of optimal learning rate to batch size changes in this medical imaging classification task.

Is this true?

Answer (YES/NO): NO